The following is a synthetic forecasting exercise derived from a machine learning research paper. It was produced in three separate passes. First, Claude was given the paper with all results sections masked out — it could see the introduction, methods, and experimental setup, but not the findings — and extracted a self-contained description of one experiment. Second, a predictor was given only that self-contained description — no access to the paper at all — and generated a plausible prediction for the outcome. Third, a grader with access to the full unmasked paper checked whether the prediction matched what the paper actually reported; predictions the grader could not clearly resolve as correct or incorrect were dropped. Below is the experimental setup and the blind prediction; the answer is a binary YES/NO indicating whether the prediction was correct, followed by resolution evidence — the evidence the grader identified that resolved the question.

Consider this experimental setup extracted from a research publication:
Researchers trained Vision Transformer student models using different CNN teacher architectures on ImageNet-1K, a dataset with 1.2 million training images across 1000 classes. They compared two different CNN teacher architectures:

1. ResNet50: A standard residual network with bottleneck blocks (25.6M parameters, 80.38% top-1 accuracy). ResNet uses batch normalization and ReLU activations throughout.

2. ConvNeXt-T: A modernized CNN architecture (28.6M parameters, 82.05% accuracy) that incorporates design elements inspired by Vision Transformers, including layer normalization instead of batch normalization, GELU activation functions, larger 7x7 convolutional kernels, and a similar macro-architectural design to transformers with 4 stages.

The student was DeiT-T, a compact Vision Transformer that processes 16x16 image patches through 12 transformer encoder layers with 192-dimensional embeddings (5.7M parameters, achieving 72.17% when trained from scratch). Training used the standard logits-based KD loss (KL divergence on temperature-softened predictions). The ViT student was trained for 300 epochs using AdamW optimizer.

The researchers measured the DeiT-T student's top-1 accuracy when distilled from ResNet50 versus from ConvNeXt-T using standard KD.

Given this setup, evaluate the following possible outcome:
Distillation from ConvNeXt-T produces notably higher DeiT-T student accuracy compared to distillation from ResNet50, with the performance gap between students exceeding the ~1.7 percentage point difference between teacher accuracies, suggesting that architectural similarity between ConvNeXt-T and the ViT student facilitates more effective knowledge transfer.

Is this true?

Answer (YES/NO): NO